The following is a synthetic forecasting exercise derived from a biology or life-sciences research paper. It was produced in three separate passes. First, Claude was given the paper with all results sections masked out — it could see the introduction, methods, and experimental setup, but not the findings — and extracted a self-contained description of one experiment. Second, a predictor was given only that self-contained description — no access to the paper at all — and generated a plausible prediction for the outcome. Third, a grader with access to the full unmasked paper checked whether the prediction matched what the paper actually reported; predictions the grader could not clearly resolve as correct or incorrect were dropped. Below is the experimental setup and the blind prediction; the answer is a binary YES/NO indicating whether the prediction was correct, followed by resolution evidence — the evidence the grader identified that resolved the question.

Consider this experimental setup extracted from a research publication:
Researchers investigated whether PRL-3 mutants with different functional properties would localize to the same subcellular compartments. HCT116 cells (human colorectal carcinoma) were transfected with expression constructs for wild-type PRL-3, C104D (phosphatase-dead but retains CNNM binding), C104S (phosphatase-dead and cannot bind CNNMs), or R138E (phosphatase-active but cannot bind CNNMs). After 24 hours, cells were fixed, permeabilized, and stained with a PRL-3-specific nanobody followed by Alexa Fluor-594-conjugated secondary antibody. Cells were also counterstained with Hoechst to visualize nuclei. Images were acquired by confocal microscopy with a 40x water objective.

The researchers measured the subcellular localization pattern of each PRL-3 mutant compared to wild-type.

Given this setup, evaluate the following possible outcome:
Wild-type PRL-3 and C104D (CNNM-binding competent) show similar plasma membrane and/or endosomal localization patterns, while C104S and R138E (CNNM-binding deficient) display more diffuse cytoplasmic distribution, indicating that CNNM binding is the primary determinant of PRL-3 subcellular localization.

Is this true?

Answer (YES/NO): NO